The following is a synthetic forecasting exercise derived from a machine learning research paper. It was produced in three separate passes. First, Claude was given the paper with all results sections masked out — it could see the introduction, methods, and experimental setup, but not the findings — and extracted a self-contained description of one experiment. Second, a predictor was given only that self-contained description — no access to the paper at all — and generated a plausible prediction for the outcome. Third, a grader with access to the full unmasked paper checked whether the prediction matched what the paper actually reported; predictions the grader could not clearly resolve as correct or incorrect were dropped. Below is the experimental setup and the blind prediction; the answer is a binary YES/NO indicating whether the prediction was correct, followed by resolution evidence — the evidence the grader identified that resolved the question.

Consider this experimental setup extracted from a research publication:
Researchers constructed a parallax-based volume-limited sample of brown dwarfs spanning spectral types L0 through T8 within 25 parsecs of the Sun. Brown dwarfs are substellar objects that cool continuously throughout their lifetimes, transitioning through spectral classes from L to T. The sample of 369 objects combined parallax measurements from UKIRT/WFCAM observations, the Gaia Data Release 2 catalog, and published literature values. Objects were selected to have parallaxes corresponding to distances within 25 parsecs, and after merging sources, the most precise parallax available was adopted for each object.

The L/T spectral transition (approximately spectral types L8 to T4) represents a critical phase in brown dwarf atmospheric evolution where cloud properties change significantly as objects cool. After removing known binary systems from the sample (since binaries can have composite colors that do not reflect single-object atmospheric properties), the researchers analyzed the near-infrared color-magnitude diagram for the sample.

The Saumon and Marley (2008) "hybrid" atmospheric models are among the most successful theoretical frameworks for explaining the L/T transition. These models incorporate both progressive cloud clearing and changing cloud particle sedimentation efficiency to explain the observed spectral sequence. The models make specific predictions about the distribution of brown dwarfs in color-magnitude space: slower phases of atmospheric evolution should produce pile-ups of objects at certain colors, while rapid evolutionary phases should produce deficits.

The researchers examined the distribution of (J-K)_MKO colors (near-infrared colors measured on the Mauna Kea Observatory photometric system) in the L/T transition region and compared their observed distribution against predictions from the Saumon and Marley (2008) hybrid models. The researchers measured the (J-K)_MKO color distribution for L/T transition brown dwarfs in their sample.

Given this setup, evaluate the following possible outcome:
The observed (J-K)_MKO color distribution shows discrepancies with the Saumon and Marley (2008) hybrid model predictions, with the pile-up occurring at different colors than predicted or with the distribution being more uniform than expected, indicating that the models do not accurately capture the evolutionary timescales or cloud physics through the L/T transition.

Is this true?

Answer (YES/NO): YES